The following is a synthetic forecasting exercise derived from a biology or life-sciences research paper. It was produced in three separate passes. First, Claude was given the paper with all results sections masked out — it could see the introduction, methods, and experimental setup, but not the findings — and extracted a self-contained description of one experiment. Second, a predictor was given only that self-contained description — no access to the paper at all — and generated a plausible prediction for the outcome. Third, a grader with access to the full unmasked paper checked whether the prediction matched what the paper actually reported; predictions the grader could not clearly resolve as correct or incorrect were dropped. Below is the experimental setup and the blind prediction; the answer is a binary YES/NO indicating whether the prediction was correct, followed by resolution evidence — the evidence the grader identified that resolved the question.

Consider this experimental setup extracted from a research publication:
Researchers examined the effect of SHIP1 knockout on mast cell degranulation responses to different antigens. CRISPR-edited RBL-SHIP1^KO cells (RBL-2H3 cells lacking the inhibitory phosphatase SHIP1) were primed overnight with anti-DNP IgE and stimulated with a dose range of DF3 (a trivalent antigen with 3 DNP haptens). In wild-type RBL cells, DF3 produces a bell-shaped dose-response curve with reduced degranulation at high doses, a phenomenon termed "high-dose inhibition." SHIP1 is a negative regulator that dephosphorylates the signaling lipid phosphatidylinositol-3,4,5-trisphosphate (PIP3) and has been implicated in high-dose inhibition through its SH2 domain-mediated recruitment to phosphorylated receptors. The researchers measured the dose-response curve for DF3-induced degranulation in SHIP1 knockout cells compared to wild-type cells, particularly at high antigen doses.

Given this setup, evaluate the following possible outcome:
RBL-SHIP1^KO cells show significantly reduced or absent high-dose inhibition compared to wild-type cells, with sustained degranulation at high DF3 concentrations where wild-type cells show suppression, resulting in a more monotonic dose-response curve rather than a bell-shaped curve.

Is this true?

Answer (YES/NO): YES